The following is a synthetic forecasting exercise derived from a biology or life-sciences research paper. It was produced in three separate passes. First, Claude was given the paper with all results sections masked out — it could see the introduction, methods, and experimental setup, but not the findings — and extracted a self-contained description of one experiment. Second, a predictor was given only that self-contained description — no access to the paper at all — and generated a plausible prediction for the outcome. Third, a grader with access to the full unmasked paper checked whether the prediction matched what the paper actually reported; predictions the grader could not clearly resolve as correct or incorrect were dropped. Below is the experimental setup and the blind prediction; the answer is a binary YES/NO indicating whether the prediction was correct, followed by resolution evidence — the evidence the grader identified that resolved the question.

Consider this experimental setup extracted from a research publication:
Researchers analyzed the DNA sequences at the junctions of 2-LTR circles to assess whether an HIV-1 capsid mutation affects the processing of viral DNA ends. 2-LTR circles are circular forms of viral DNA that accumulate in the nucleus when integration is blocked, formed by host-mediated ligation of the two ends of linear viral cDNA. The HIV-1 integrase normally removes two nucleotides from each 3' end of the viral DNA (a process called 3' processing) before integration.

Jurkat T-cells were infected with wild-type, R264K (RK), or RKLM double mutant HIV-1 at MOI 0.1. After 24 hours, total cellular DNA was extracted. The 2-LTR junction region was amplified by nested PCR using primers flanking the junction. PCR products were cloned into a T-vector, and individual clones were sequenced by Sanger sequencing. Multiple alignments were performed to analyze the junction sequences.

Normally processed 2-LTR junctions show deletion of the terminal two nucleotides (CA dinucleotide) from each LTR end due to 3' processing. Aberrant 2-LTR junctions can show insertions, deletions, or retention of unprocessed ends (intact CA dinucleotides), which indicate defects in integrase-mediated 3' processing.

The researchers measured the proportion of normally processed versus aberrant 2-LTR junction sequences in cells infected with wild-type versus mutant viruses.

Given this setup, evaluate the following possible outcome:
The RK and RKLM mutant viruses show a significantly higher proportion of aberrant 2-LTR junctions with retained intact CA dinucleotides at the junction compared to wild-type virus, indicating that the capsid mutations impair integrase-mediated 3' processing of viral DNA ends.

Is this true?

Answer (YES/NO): NO